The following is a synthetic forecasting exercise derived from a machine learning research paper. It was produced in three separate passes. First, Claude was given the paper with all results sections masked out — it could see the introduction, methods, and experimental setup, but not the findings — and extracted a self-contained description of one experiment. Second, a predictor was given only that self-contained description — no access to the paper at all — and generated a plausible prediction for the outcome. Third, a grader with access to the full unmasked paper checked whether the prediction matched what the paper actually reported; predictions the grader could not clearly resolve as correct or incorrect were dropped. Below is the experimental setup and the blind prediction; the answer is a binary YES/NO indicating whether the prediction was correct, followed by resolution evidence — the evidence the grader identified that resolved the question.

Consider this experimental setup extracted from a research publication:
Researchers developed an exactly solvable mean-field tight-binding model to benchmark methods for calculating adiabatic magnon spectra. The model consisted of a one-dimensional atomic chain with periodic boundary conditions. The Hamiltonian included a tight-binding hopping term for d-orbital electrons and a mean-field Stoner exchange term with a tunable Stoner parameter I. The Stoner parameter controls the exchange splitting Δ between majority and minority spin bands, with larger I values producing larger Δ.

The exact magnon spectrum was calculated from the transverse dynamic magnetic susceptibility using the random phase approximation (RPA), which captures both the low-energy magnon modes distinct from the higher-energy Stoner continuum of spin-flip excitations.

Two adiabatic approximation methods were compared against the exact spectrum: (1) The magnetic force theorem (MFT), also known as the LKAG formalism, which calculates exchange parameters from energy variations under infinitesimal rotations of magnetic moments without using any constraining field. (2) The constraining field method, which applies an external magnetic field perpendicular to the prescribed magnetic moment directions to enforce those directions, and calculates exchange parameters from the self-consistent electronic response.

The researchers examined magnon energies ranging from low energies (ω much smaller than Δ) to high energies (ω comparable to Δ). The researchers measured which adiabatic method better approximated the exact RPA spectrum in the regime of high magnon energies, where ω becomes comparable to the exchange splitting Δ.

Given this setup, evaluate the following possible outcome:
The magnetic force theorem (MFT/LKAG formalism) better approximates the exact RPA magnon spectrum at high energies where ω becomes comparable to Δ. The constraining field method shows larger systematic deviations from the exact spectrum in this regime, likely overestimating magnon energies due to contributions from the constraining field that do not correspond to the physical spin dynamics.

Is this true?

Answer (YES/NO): NO